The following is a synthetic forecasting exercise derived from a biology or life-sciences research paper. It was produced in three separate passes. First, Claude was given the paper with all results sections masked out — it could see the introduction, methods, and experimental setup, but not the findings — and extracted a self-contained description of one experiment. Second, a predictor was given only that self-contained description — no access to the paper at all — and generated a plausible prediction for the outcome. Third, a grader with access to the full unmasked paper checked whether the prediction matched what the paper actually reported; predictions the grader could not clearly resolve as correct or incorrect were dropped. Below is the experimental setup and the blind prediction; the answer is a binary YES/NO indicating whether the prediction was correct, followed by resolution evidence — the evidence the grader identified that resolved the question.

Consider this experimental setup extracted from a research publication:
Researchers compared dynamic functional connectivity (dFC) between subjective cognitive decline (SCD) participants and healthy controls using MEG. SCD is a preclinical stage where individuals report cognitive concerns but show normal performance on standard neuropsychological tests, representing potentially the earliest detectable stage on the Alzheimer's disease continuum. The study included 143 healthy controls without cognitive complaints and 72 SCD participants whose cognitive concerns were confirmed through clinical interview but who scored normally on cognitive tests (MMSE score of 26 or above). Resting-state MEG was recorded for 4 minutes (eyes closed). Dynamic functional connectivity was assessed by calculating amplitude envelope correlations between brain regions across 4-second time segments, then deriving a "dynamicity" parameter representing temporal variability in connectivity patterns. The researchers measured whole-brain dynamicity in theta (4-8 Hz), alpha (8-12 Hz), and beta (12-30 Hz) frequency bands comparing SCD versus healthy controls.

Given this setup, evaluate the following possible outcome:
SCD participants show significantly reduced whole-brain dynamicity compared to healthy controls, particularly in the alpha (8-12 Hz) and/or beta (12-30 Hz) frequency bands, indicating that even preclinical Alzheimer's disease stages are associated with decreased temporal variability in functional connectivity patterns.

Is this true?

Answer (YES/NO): NO